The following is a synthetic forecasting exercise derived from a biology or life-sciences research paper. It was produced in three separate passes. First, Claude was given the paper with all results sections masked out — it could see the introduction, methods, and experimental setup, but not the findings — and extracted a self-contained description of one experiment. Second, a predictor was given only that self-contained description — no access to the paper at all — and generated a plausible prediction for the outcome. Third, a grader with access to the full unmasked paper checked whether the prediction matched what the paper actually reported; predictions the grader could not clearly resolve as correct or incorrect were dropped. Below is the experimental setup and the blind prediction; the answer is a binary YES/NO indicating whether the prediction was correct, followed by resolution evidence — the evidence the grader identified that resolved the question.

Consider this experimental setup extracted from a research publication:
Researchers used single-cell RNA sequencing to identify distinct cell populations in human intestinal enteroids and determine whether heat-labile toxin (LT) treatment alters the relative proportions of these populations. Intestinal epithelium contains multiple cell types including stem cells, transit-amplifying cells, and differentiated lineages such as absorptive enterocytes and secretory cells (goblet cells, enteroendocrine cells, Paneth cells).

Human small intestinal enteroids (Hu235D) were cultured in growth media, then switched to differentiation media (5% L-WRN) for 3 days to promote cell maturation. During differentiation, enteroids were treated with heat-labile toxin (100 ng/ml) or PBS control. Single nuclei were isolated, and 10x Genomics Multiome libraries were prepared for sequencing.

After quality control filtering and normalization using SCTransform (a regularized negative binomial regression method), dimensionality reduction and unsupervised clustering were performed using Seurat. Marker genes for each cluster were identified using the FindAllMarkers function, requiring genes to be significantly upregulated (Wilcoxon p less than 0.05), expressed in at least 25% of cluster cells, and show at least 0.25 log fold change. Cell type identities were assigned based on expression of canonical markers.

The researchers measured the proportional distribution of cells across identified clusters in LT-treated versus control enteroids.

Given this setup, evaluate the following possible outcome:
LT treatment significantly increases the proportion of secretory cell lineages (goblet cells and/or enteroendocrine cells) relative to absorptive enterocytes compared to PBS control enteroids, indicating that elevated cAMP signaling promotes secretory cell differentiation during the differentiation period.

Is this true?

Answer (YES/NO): NO